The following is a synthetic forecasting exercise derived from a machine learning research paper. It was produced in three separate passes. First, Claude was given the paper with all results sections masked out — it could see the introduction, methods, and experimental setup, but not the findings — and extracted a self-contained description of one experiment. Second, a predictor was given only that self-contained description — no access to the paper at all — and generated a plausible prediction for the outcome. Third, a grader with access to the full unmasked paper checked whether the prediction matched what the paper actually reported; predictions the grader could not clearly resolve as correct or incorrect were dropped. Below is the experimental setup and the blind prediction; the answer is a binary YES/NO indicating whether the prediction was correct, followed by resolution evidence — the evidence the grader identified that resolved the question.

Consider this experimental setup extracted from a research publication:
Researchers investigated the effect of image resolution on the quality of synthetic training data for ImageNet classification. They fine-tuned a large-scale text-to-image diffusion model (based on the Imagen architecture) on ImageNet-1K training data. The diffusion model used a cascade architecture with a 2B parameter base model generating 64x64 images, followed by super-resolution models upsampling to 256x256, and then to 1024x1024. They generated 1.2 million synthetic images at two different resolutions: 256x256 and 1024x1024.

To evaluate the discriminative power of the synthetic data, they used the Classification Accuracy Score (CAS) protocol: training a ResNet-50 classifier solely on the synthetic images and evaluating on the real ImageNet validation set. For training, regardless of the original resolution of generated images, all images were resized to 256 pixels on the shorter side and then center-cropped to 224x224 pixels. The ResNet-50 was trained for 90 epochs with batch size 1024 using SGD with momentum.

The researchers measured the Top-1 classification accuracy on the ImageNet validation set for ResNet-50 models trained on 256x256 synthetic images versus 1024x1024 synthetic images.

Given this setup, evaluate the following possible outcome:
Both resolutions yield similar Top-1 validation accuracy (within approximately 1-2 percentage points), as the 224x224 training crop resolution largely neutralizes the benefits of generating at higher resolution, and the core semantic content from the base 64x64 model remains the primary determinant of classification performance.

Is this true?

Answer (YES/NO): NO